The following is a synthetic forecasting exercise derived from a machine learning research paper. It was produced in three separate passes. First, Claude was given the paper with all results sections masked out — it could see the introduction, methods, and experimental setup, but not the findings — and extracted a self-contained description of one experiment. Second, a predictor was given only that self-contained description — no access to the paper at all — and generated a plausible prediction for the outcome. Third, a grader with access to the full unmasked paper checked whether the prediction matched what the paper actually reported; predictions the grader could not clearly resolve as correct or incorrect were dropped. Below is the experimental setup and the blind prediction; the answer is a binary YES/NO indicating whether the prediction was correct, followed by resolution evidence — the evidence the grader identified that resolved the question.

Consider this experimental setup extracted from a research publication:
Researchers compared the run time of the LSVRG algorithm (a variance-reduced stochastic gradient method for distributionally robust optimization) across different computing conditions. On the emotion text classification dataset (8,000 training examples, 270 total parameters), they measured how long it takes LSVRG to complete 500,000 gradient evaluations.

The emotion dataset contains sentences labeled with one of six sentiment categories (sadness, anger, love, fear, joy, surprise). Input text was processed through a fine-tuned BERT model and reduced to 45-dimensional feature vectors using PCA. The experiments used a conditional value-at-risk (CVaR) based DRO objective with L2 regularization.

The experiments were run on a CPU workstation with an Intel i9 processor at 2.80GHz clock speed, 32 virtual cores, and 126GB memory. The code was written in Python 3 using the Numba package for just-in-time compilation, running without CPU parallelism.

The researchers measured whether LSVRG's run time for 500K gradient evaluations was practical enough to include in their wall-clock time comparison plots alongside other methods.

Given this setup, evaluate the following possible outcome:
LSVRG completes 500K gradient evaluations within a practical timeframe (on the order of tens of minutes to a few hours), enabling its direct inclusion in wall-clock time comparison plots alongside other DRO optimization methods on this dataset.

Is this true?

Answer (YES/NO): NO